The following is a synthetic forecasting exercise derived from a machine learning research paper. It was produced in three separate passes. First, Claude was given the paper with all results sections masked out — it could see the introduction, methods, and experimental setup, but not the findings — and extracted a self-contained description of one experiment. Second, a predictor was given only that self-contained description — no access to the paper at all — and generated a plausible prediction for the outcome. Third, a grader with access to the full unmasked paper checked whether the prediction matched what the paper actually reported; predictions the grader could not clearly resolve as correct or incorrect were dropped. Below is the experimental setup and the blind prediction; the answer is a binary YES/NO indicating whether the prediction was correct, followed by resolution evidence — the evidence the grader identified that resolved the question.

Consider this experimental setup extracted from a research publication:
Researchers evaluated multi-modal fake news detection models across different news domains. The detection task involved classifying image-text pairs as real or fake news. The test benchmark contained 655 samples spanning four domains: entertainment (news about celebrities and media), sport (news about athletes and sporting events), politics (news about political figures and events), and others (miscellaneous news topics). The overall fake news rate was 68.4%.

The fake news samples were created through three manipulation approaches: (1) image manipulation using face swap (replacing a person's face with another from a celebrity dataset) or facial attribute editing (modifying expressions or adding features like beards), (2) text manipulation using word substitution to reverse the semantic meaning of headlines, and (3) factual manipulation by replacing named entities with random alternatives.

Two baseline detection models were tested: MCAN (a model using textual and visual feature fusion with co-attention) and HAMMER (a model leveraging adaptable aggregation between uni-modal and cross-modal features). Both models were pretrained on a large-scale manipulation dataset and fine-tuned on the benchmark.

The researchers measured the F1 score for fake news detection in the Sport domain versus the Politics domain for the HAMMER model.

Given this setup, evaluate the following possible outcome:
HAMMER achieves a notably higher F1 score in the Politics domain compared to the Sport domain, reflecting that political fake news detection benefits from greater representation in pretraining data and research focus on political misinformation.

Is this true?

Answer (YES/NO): NO